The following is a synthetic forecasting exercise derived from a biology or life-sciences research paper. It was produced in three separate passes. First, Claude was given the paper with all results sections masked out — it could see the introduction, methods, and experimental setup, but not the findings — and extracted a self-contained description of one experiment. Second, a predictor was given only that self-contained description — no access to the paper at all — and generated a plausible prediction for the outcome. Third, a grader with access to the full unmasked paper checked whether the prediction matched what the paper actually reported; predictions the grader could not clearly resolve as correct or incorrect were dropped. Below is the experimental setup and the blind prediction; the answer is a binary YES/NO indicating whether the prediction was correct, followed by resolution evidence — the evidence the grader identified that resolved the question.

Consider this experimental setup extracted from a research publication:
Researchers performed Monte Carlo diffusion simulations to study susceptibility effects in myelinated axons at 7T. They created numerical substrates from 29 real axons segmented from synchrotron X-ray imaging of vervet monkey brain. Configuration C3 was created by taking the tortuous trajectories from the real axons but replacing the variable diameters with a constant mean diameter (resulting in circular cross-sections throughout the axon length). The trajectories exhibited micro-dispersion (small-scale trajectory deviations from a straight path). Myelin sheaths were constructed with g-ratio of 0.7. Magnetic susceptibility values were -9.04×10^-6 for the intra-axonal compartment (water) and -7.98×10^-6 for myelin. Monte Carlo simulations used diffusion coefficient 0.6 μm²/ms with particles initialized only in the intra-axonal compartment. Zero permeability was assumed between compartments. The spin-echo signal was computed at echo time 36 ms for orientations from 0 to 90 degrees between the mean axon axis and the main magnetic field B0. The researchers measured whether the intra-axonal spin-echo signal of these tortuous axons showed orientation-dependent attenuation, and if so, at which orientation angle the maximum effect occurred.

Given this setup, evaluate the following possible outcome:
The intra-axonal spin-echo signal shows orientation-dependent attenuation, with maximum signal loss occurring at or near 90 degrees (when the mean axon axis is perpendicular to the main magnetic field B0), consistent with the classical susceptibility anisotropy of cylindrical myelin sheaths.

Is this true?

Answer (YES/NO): NO